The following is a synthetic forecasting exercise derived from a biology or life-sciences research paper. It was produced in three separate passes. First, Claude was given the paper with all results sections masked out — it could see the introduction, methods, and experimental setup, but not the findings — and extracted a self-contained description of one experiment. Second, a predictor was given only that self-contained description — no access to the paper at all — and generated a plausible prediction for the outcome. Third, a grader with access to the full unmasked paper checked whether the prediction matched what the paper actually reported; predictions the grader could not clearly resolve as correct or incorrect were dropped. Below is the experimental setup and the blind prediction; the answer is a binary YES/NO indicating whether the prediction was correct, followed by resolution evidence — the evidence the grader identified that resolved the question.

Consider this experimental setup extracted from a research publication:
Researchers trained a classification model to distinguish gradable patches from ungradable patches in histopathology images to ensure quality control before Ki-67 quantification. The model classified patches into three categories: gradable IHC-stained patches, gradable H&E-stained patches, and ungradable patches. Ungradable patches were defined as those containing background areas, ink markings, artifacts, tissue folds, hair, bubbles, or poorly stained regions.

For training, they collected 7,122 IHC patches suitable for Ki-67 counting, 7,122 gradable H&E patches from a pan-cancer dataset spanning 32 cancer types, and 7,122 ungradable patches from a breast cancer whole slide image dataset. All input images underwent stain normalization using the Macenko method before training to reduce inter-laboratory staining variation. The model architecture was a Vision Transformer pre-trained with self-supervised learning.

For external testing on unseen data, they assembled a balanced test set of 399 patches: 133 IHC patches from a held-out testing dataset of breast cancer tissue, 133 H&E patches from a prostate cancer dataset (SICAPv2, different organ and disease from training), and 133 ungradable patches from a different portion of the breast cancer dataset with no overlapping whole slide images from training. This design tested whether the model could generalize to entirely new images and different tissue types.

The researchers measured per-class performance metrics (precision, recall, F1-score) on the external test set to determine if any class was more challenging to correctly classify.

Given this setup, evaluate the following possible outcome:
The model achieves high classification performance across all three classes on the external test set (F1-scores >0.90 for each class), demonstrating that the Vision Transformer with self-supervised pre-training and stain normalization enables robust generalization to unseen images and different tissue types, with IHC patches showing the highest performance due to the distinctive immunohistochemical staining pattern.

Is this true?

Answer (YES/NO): NO